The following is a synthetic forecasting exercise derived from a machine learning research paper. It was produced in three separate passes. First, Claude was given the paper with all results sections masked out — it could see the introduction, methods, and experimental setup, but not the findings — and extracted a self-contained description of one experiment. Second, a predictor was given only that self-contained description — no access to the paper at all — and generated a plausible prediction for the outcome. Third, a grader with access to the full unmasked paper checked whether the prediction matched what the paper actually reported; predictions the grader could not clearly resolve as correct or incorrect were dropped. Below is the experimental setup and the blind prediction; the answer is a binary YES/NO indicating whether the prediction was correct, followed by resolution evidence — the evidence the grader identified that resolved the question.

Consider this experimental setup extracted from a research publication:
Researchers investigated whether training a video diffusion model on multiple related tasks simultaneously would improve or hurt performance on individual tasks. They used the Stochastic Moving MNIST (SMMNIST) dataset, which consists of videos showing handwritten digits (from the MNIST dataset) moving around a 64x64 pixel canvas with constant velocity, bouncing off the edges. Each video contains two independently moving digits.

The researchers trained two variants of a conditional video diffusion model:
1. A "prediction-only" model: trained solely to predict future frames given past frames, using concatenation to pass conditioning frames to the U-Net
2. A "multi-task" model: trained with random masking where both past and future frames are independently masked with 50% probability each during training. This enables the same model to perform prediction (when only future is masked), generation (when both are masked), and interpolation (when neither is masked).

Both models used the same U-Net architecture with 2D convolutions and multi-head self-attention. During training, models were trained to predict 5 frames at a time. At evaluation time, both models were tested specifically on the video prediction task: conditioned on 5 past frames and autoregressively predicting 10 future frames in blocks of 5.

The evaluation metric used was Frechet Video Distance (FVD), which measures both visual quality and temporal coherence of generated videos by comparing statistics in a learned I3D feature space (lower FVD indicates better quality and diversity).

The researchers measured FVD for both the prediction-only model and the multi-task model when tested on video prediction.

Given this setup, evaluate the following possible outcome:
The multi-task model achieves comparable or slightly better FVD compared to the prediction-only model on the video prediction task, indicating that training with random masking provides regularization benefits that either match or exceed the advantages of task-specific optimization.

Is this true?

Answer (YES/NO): NO